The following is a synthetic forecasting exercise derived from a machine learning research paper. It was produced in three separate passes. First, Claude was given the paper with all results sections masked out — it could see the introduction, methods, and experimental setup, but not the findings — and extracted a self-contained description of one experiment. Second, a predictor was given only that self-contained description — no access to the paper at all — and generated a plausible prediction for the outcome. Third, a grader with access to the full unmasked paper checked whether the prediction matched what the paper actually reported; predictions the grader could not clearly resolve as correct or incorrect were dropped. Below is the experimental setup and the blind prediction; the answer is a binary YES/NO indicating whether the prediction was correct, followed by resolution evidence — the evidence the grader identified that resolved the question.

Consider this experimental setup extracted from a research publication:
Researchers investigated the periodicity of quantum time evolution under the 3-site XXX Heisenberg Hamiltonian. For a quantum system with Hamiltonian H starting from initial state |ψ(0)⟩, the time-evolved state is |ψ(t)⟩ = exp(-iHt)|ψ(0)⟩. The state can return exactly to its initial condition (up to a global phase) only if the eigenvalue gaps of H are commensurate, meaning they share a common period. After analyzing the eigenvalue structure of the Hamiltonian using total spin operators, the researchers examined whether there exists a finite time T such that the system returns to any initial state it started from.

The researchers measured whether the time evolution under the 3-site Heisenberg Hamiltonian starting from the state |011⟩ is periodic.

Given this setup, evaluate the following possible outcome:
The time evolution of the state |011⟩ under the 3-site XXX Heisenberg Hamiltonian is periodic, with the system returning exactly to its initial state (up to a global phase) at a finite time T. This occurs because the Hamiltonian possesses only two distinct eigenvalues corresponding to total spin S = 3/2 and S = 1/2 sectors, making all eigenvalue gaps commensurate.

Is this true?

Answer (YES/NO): YES